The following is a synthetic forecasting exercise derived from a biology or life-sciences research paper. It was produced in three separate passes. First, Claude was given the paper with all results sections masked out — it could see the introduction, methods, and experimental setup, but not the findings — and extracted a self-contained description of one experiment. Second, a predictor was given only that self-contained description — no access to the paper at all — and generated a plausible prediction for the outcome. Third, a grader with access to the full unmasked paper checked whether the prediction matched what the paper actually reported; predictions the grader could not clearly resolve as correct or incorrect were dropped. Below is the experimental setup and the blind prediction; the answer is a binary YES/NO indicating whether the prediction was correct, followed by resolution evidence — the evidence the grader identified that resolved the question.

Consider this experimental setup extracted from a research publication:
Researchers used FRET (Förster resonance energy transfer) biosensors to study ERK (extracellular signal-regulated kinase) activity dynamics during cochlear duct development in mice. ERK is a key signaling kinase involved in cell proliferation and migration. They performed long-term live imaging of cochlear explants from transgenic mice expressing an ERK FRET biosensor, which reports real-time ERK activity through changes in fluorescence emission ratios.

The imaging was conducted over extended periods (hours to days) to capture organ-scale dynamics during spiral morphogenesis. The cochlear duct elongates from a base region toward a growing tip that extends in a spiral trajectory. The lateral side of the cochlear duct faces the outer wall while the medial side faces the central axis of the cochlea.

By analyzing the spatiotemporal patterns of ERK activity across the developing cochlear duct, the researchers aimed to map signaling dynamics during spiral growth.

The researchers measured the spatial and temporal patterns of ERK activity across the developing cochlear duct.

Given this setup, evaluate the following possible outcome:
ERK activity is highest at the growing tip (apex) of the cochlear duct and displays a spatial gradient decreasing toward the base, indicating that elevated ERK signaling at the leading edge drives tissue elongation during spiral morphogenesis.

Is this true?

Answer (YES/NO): NO